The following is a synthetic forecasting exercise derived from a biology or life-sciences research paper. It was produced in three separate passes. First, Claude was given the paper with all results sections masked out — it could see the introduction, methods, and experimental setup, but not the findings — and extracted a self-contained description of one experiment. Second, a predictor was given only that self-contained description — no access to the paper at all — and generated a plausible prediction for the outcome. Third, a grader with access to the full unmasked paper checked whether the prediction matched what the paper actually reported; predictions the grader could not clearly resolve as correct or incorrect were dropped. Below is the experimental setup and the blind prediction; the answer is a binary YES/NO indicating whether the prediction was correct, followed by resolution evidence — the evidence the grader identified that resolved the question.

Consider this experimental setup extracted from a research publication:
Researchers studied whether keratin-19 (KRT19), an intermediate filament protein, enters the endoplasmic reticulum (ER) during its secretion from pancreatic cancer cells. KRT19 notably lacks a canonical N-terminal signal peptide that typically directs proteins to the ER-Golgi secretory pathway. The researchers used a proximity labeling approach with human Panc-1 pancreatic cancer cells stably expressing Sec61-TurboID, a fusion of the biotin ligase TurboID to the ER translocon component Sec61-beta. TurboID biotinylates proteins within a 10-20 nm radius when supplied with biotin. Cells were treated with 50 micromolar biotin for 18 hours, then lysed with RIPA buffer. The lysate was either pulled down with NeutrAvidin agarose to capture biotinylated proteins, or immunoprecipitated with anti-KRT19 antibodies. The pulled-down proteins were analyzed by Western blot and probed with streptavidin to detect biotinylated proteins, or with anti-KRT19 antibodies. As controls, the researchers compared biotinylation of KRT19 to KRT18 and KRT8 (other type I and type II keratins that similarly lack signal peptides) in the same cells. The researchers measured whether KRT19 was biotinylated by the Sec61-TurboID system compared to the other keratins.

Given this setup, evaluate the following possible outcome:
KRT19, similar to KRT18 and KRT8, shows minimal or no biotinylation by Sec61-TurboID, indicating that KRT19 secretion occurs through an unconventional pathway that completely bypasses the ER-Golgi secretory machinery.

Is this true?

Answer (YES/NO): NO